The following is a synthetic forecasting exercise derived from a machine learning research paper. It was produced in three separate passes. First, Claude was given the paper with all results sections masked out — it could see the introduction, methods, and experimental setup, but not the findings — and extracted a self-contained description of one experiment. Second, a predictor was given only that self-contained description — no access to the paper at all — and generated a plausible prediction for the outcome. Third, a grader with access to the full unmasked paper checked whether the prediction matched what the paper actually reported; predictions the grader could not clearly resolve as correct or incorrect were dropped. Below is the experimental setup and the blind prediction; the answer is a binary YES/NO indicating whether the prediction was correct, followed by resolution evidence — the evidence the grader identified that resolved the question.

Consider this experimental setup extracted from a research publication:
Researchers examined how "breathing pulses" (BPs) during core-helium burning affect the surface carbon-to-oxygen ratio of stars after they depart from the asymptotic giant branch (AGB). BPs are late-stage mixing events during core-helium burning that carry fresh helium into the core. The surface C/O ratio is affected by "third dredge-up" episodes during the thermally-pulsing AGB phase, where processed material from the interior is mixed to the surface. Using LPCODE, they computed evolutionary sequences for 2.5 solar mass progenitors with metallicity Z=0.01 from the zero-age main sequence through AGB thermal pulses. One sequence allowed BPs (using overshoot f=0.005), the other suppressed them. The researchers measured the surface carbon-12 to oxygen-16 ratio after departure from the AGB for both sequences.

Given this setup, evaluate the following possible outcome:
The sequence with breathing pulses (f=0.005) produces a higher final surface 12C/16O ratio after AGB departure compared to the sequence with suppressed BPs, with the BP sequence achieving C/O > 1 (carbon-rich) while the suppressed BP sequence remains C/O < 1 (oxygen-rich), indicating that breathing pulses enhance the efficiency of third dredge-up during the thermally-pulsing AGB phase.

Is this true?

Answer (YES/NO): NO